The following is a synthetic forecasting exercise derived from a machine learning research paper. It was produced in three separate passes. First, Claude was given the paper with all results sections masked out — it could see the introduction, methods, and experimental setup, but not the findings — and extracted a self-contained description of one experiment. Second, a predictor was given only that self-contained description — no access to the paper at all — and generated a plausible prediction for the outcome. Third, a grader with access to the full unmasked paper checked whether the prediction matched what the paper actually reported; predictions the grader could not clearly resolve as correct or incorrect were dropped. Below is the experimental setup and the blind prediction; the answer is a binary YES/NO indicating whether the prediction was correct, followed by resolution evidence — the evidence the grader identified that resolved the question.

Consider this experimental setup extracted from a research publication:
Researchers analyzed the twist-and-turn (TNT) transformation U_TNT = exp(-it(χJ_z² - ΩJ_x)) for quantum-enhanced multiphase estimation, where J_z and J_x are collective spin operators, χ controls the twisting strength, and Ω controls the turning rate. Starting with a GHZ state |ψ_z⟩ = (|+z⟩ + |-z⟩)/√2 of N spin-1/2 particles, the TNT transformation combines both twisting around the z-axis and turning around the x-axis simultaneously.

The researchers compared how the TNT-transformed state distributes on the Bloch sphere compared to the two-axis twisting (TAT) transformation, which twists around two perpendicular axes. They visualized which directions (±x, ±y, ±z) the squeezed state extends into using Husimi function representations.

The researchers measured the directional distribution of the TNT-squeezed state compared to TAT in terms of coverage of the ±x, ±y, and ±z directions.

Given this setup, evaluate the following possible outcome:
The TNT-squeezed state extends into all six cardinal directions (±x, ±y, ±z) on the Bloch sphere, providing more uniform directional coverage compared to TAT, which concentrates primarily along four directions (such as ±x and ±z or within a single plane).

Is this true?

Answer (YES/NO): NO